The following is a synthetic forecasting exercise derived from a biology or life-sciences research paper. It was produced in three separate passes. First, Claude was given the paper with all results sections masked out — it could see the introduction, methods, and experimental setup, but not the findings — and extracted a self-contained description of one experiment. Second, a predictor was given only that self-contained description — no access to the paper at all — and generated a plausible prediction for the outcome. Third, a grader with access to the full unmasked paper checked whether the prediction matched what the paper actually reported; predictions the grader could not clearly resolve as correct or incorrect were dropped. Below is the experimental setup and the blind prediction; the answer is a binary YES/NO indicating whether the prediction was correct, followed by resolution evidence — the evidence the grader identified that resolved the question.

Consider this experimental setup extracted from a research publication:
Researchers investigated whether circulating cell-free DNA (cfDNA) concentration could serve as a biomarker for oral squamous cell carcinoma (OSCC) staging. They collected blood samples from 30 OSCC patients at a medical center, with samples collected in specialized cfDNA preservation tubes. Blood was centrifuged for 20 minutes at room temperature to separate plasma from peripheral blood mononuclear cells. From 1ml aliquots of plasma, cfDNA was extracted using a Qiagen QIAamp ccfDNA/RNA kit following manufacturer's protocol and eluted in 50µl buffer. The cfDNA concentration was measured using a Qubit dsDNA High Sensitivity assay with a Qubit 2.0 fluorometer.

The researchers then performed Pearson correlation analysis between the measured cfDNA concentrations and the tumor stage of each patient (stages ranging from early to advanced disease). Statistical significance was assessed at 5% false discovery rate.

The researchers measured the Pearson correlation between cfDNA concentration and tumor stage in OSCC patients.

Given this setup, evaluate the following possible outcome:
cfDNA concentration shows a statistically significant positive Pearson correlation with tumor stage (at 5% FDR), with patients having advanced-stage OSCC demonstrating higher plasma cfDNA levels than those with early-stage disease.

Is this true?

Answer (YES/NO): YES